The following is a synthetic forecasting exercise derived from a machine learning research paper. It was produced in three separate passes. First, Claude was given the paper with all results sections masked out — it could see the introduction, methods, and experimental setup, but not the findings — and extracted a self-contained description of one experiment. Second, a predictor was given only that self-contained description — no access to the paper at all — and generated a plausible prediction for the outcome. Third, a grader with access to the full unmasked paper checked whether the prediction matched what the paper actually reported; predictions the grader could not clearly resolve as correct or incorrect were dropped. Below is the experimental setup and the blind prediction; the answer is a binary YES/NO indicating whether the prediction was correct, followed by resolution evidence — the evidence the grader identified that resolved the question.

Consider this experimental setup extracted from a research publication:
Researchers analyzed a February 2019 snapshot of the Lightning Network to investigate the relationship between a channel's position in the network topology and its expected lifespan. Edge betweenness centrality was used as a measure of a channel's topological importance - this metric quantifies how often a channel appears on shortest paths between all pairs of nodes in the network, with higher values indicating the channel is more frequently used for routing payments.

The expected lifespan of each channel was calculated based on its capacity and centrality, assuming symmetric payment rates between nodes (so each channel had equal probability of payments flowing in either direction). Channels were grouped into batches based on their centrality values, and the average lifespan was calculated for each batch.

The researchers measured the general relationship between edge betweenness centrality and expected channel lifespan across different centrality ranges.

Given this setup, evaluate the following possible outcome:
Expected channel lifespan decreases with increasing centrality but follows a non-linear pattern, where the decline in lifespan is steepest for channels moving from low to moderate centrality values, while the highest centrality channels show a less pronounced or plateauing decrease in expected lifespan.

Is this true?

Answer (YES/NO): NO